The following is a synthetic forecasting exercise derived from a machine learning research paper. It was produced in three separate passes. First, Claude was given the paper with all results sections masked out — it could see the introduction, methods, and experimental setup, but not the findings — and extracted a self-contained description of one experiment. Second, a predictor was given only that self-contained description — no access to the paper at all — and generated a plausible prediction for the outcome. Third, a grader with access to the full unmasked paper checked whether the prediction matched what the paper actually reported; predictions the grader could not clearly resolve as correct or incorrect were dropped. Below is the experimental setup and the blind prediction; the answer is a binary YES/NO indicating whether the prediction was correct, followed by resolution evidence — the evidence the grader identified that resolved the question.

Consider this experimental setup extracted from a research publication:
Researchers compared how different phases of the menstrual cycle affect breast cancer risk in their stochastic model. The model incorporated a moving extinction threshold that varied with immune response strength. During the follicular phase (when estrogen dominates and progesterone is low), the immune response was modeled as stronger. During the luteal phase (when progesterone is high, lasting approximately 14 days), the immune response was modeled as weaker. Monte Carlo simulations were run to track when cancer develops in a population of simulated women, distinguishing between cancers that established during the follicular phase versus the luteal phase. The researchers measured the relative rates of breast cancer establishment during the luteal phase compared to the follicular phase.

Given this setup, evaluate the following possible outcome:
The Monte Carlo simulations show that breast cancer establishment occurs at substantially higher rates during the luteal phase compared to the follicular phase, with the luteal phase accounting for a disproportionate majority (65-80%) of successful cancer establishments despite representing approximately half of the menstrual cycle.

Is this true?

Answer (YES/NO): NO